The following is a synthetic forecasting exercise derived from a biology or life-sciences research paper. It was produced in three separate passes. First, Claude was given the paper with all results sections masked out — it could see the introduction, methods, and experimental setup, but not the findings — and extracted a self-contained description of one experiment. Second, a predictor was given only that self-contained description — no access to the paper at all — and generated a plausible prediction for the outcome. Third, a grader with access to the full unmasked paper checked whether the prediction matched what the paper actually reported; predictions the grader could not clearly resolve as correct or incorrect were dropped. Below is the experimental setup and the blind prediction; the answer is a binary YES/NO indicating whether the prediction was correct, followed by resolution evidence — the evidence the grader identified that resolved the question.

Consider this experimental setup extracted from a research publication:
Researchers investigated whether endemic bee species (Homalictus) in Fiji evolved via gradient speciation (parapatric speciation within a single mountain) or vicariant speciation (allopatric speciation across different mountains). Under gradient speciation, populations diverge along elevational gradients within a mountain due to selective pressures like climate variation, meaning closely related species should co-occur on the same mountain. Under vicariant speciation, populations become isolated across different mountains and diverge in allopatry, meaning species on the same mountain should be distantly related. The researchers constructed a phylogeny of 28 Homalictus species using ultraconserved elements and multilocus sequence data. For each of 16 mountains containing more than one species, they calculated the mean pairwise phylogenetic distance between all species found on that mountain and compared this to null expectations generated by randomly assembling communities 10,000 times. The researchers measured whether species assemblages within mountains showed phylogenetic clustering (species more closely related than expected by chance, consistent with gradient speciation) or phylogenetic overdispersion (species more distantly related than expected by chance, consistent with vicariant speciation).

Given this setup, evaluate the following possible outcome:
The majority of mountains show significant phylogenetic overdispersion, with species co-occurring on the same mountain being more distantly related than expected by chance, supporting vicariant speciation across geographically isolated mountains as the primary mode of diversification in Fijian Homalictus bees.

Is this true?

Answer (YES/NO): NO